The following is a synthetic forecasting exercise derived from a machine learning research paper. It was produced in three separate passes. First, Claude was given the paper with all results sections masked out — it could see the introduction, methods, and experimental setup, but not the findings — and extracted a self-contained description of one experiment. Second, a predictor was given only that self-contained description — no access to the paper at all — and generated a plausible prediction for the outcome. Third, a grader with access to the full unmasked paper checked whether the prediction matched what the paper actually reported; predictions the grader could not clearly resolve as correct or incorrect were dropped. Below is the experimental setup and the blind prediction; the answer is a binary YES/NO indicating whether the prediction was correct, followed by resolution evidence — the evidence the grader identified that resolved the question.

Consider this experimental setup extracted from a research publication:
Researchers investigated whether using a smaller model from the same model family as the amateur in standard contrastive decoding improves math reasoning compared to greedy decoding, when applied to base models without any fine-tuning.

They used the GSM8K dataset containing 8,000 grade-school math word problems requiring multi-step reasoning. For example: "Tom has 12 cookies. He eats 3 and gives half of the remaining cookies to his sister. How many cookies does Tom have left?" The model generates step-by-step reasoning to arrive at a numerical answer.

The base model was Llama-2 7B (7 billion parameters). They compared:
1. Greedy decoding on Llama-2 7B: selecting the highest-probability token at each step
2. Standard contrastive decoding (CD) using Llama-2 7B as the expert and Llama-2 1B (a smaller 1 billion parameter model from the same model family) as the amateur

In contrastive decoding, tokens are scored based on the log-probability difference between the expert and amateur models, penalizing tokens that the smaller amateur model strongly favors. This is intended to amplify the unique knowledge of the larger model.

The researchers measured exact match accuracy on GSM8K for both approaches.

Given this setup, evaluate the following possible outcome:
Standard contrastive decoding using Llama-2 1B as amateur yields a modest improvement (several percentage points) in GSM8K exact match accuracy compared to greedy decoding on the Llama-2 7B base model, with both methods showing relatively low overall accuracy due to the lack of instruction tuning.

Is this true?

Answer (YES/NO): NO